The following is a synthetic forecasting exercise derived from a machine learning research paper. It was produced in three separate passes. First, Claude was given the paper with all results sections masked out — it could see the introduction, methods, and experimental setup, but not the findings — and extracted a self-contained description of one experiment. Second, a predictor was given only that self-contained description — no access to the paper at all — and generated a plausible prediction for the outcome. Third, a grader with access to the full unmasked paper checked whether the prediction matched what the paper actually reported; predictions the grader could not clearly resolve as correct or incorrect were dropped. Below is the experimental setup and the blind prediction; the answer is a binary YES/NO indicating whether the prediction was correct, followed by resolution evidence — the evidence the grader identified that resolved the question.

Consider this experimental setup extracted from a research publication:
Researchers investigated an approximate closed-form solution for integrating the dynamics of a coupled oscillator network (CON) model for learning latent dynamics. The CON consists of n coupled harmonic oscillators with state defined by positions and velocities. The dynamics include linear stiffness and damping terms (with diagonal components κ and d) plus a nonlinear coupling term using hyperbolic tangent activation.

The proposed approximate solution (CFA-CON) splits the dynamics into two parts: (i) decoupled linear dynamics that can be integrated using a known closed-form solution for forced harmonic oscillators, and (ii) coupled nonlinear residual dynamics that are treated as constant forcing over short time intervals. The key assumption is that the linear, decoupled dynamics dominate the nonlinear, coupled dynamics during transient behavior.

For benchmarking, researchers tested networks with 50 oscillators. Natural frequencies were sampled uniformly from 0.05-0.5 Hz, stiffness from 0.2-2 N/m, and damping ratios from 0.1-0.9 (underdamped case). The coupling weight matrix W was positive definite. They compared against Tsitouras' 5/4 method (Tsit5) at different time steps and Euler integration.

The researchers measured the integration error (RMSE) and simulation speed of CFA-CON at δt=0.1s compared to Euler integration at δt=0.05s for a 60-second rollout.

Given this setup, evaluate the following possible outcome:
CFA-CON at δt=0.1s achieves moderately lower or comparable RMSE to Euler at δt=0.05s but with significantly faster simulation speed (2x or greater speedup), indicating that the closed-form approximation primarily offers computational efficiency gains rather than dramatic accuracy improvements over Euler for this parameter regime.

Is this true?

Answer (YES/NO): NO